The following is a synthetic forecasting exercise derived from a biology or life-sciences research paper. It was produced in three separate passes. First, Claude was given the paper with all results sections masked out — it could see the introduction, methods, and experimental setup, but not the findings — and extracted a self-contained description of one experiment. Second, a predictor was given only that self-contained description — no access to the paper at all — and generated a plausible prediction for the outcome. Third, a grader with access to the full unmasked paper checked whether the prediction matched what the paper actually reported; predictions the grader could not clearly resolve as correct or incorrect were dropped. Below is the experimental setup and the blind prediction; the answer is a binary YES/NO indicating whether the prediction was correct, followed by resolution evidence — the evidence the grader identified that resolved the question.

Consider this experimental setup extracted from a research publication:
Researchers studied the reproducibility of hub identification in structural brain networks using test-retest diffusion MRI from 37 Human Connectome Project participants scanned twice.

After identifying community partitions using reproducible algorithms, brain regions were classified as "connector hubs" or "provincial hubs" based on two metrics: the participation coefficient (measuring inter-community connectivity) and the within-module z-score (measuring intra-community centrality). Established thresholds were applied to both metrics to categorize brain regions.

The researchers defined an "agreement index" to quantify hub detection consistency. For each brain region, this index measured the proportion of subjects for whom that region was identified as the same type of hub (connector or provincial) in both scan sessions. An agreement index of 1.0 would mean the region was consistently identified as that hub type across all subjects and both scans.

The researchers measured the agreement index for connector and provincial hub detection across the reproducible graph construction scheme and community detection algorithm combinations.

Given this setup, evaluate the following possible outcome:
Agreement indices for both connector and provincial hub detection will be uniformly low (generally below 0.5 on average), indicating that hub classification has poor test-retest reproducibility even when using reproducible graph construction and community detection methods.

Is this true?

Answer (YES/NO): NO